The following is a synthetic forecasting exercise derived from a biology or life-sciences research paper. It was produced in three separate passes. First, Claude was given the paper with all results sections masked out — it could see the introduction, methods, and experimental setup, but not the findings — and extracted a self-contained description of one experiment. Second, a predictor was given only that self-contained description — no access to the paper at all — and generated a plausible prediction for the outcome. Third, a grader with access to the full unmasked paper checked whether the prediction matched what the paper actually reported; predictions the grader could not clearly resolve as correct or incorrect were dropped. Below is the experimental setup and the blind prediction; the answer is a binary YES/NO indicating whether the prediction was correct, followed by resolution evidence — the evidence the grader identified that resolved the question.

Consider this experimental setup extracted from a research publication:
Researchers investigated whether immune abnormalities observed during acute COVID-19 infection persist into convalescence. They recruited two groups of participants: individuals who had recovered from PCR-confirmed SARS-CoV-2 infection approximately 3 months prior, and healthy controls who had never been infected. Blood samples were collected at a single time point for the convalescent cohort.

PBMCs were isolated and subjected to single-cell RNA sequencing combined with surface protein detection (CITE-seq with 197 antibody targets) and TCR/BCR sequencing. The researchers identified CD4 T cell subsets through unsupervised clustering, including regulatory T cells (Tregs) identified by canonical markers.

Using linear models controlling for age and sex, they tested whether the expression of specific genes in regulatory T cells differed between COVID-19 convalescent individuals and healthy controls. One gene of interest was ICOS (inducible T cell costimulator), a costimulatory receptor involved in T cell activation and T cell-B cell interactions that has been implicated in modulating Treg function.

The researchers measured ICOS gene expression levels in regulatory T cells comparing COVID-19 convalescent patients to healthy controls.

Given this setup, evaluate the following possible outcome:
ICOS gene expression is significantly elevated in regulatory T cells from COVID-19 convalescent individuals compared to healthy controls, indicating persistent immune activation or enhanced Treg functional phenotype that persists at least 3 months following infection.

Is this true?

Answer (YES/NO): YES